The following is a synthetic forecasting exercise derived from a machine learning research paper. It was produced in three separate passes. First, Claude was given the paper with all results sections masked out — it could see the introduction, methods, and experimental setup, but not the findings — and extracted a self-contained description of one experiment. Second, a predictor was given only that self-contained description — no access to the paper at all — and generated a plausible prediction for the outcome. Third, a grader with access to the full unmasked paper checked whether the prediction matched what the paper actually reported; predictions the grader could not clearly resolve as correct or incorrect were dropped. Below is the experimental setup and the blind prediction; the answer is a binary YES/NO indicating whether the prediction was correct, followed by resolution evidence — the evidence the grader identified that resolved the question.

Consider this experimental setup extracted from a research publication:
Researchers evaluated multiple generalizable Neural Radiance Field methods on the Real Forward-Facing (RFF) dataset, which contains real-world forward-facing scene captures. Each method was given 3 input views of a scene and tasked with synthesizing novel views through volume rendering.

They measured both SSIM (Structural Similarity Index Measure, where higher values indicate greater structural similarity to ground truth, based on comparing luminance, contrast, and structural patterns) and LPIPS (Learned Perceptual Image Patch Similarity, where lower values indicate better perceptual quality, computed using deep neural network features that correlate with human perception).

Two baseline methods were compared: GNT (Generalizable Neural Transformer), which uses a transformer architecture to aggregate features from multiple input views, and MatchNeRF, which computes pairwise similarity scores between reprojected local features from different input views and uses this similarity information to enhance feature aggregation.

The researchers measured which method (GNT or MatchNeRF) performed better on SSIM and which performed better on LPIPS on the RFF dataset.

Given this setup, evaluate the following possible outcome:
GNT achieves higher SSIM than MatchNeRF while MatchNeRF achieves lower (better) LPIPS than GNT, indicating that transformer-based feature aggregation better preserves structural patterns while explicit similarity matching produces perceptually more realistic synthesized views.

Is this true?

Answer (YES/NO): NO